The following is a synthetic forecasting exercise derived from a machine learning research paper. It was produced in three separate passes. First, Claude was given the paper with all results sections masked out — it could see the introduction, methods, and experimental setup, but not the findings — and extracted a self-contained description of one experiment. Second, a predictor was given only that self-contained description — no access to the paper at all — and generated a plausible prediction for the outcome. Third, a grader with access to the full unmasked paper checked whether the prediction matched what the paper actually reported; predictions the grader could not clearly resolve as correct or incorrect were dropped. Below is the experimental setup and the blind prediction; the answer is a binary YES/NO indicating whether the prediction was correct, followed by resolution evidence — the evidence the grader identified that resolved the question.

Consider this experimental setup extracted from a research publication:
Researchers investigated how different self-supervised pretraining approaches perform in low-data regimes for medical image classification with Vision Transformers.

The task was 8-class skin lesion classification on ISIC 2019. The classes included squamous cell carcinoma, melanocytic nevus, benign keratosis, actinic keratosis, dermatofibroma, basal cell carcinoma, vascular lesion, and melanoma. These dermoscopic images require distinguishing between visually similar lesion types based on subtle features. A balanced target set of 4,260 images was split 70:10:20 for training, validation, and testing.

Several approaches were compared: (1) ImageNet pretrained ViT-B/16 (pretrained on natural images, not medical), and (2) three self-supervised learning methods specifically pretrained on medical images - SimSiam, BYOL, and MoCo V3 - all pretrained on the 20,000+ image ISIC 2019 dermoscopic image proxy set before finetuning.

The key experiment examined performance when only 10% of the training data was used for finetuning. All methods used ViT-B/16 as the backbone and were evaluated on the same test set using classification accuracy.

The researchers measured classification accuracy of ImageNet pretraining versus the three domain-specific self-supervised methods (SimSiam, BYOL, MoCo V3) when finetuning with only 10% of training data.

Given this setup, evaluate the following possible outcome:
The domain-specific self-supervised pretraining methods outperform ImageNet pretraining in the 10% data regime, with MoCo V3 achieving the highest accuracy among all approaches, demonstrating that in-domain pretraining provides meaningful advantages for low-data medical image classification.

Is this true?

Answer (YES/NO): NO